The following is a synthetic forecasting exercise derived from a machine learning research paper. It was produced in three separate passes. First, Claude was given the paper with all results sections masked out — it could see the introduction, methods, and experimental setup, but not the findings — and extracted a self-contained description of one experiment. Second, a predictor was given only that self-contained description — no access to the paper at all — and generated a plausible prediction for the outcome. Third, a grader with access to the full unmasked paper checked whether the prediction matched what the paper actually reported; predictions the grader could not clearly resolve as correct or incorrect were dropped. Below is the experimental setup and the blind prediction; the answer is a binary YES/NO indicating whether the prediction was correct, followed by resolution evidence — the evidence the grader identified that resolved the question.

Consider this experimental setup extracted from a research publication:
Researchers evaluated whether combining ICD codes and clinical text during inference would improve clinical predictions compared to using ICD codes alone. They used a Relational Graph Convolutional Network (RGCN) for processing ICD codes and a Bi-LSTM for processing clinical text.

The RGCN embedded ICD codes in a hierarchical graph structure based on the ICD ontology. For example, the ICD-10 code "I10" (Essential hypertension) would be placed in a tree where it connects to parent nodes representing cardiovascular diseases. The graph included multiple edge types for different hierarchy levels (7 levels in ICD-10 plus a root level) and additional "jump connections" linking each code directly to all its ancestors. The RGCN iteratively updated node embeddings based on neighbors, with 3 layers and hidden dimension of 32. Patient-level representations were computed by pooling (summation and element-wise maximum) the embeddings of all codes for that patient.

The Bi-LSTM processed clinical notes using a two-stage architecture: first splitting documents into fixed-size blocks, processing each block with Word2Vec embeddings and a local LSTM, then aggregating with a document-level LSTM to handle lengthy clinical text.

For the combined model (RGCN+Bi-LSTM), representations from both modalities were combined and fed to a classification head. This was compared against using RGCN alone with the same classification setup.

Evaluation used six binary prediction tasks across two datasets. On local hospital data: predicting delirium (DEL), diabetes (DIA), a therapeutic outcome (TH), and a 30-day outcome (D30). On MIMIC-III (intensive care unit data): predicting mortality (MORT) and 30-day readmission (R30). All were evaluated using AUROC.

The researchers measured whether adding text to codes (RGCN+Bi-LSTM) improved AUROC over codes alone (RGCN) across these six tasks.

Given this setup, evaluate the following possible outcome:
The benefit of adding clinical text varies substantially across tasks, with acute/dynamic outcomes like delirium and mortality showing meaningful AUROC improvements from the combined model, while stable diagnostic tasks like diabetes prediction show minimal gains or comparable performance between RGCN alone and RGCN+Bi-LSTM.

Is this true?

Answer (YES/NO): NO